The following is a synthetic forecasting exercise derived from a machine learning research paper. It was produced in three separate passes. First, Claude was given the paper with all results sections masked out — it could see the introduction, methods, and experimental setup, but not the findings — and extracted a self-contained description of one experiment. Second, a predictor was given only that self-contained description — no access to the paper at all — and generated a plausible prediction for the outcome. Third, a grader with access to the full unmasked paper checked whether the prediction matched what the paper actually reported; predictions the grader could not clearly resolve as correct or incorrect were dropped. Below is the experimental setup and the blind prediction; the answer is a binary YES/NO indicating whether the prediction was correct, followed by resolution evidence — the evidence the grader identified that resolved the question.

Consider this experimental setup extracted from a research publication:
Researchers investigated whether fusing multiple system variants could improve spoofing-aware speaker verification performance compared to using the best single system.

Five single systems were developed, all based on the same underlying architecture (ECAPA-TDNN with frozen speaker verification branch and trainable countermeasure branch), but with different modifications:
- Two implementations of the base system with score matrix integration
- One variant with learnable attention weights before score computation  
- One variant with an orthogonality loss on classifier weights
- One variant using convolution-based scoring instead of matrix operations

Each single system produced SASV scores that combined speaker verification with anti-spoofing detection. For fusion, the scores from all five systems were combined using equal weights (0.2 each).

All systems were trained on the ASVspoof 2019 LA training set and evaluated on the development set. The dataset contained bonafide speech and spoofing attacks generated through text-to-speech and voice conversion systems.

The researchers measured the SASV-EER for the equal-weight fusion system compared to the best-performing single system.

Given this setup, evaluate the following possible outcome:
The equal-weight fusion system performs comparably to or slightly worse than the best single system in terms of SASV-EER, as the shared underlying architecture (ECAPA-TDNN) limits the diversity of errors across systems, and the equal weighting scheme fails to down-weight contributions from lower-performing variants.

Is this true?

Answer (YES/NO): NO